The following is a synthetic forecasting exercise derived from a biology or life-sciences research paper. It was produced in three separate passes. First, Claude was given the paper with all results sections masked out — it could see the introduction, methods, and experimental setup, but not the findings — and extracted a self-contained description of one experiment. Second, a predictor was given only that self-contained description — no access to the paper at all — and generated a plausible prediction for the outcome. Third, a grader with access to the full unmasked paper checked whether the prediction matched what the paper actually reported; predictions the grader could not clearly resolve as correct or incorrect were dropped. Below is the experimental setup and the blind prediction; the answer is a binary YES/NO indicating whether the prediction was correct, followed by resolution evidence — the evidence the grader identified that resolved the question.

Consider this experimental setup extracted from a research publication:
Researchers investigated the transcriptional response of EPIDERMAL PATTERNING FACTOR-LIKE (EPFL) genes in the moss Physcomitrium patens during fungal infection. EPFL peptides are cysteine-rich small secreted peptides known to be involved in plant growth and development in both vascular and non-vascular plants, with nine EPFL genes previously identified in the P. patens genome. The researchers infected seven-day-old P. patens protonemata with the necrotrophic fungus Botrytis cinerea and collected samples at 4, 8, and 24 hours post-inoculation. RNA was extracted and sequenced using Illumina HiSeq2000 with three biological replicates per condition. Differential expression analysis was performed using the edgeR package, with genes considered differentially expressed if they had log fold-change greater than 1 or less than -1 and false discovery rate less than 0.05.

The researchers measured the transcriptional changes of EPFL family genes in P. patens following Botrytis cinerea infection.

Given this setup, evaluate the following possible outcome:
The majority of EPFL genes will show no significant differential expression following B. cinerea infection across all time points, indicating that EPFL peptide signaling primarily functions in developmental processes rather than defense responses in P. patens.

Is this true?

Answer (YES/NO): NO